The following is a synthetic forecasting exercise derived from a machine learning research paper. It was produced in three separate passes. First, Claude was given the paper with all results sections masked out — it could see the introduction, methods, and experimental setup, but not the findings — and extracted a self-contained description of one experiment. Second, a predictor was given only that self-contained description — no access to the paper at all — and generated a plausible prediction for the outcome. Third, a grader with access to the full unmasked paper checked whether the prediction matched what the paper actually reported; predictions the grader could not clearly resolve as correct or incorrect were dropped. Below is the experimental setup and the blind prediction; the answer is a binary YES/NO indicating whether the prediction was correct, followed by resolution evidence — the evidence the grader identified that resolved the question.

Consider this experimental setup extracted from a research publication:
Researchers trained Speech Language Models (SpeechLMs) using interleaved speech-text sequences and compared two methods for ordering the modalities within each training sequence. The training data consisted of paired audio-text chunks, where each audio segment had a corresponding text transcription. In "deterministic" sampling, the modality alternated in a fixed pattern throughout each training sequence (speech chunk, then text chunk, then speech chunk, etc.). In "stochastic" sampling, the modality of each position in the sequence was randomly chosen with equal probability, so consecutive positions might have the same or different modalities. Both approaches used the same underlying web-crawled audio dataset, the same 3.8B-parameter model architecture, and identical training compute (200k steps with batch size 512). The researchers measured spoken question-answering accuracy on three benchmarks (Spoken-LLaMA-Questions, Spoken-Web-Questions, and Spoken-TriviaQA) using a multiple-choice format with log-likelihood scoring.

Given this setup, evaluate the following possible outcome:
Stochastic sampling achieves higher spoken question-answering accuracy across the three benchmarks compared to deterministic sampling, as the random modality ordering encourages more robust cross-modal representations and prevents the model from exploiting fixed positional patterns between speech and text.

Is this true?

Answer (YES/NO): NO